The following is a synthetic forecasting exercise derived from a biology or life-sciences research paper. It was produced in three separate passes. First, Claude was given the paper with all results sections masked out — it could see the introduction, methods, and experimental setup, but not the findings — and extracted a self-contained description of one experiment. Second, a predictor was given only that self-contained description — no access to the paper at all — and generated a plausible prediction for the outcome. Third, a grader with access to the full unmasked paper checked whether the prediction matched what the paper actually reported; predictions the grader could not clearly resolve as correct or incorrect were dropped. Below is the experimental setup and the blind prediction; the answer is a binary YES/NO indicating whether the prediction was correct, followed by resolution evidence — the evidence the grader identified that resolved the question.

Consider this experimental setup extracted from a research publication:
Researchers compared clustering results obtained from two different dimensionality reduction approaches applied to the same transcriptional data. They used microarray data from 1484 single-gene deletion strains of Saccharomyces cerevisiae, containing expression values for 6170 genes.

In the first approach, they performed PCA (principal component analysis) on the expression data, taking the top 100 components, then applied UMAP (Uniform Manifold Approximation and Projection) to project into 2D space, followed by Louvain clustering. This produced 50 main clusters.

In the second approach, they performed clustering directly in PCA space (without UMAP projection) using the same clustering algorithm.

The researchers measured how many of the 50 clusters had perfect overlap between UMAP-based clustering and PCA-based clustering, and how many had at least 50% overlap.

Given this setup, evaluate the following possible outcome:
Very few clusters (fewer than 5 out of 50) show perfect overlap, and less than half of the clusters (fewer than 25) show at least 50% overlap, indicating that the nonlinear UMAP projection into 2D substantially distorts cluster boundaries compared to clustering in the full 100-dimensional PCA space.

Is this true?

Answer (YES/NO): NO